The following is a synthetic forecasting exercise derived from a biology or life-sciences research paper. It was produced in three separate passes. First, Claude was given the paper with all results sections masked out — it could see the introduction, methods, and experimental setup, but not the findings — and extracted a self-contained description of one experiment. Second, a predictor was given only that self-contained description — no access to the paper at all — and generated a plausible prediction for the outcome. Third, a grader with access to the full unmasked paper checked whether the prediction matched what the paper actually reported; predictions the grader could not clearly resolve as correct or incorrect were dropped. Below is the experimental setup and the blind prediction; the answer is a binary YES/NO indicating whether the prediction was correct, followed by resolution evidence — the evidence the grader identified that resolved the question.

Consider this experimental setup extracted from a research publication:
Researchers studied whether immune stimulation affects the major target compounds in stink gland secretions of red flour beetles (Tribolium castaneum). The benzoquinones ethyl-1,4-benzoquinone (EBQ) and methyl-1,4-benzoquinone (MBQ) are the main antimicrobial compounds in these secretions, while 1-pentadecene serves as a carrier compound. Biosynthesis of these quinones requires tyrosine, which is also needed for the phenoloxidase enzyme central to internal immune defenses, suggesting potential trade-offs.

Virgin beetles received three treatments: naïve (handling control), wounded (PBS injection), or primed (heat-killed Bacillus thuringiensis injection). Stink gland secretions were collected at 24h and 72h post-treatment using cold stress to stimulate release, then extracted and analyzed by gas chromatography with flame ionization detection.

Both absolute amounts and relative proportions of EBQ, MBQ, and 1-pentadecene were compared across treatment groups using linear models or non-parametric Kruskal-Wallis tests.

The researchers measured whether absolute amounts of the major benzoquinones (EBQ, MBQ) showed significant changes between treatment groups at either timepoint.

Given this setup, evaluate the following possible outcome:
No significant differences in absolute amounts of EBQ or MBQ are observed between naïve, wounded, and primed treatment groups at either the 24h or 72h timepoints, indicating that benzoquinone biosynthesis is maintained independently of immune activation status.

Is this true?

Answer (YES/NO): NO